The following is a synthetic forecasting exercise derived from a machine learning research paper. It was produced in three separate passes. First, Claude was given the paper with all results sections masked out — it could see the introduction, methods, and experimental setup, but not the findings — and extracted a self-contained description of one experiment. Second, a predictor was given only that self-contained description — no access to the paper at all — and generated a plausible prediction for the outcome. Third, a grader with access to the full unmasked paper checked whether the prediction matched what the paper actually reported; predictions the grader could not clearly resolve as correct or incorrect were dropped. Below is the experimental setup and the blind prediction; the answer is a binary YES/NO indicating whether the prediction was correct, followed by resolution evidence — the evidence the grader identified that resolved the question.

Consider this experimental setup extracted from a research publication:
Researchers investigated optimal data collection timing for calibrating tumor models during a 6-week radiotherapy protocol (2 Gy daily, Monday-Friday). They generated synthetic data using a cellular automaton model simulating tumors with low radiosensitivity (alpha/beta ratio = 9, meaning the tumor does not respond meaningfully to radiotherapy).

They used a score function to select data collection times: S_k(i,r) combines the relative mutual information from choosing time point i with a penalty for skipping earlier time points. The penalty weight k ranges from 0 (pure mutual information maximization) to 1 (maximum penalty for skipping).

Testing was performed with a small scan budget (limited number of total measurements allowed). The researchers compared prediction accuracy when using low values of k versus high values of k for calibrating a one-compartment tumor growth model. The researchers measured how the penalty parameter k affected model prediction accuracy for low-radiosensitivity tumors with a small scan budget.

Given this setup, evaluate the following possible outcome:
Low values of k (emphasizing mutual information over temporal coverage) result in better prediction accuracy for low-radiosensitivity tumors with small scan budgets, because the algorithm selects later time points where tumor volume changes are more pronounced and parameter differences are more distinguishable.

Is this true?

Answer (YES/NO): YES